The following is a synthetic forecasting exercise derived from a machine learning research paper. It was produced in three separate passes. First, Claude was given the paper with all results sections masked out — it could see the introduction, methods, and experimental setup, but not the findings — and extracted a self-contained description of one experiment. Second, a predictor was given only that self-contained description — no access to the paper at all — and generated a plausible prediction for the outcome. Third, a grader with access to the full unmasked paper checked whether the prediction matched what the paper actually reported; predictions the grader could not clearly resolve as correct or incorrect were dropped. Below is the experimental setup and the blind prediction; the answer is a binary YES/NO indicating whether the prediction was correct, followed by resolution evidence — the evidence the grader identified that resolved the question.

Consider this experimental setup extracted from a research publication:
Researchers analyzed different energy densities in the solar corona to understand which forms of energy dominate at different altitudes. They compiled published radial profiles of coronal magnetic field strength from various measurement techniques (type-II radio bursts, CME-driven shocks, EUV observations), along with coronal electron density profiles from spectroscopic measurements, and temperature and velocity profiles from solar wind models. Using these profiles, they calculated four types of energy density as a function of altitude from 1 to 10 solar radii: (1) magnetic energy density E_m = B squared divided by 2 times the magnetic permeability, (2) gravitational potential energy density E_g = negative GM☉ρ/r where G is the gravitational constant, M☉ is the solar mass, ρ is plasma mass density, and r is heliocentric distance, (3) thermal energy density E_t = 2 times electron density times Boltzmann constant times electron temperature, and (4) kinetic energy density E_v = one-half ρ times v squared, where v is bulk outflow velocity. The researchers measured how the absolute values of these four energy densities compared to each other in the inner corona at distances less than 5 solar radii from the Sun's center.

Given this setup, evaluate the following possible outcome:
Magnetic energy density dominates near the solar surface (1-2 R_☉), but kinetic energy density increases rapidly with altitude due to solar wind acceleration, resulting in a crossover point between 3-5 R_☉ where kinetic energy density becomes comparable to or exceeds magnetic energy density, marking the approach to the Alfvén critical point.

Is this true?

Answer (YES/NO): NO